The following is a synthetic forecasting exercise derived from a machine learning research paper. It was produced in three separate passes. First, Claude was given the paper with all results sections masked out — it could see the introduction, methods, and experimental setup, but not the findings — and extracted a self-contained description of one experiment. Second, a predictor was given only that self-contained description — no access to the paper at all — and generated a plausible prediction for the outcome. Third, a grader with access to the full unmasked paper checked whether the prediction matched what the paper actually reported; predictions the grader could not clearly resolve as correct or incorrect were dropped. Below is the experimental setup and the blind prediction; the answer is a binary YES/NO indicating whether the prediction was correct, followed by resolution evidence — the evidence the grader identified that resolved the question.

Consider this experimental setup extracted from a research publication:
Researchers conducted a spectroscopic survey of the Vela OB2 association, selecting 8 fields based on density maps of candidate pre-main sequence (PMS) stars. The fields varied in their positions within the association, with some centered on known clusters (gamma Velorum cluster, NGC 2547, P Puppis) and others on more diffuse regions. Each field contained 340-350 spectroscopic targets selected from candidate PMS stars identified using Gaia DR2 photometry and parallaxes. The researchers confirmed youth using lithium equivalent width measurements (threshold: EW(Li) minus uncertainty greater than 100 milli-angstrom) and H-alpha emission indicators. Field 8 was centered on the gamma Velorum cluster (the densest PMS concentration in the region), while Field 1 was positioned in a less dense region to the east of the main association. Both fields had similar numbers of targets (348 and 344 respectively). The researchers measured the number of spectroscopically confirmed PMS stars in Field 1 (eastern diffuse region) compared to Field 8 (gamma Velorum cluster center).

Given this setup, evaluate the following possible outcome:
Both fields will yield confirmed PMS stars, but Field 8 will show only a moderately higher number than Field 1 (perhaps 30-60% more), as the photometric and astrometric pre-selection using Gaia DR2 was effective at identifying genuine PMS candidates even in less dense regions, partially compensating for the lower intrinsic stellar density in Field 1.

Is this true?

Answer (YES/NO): NO